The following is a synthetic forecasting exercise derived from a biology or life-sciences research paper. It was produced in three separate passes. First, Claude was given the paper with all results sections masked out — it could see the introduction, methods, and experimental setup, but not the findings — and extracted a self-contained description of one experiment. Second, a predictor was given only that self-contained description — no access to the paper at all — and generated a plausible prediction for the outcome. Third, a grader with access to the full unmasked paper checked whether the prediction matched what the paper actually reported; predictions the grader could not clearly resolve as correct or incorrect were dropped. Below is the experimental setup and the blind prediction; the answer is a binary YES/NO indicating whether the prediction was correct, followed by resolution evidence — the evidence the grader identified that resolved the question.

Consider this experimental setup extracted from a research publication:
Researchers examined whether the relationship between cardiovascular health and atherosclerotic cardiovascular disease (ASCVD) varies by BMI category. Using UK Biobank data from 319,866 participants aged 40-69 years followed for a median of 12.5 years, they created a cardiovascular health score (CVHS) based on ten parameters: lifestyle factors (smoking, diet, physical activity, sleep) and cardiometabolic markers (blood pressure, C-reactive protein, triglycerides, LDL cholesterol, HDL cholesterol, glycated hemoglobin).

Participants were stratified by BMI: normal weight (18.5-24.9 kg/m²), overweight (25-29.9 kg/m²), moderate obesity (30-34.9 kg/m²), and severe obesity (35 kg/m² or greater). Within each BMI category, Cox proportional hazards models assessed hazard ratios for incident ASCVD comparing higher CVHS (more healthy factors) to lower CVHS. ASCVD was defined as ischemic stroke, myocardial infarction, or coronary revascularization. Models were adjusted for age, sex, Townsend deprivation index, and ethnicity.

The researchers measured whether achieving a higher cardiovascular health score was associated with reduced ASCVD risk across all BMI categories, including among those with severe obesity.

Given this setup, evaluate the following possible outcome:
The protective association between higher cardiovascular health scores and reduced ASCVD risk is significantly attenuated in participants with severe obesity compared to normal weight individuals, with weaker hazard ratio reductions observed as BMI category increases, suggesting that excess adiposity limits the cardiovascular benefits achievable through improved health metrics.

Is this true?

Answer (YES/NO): NO